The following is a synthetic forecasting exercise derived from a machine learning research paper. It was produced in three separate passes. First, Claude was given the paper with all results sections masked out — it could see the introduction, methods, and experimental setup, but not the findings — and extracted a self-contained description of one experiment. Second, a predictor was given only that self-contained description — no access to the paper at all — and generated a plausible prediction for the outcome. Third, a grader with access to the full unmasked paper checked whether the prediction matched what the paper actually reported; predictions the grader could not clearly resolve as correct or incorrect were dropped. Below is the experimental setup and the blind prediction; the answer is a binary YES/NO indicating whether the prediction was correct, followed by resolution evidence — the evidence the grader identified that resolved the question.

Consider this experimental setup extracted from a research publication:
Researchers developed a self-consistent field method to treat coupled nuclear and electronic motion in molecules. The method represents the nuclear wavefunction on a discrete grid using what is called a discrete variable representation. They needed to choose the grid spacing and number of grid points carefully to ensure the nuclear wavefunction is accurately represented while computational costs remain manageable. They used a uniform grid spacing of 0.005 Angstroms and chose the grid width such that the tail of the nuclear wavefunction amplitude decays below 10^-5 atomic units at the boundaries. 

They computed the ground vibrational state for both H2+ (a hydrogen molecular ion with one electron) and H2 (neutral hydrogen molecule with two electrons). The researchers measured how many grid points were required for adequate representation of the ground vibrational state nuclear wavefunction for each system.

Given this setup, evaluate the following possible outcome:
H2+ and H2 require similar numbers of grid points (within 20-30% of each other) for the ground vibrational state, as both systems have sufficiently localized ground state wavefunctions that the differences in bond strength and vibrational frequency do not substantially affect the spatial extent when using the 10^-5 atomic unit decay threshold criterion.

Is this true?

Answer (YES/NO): NO